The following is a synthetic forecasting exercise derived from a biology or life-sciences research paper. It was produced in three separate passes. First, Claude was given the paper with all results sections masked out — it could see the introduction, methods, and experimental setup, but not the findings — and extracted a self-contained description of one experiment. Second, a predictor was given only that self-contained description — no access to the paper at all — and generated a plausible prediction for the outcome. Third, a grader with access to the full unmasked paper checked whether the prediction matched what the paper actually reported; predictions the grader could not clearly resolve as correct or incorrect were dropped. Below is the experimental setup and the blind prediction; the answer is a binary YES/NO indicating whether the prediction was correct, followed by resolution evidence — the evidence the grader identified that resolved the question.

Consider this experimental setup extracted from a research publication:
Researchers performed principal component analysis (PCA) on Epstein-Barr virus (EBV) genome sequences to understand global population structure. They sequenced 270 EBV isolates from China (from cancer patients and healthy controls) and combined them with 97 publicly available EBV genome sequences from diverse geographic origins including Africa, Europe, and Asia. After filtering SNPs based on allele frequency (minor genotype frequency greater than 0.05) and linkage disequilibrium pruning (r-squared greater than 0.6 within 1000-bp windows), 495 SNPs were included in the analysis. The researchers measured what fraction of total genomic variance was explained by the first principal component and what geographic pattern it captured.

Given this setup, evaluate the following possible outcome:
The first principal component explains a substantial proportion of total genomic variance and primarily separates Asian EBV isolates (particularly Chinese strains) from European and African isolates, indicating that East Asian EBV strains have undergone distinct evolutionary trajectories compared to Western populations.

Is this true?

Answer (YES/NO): YES